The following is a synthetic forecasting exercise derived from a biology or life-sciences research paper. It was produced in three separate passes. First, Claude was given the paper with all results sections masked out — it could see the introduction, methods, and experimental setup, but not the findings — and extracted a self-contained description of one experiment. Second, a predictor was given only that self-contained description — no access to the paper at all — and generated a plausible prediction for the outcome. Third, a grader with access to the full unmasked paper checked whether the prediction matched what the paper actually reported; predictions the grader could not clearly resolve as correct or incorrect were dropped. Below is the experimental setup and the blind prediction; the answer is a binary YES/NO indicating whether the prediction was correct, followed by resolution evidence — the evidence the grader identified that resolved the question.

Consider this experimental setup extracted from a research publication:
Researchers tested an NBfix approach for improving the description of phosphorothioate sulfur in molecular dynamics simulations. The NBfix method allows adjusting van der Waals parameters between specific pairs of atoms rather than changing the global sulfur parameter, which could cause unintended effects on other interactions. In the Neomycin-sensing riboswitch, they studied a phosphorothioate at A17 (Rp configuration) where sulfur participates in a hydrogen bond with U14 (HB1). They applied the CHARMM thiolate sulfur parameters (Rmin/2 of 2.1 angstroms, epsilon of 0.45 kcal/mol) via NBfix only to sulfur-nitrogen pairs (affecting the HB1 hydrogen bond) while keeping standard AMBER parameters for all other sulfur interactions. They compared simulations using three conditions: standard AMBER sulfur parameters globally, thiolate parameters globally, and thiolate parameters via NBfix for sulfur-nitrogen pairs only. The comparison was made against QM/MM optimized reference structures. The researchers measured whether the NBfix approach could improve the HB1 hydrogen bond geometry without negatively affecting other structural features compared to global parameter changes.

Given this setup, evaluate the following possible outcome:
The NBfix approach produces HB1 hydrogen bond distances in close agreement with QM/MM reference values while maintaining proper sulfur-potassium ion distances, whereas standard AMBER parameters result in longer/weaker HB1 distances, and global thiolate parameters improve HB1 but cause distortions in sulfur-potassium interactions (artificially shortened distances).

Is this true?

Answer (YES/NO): NO